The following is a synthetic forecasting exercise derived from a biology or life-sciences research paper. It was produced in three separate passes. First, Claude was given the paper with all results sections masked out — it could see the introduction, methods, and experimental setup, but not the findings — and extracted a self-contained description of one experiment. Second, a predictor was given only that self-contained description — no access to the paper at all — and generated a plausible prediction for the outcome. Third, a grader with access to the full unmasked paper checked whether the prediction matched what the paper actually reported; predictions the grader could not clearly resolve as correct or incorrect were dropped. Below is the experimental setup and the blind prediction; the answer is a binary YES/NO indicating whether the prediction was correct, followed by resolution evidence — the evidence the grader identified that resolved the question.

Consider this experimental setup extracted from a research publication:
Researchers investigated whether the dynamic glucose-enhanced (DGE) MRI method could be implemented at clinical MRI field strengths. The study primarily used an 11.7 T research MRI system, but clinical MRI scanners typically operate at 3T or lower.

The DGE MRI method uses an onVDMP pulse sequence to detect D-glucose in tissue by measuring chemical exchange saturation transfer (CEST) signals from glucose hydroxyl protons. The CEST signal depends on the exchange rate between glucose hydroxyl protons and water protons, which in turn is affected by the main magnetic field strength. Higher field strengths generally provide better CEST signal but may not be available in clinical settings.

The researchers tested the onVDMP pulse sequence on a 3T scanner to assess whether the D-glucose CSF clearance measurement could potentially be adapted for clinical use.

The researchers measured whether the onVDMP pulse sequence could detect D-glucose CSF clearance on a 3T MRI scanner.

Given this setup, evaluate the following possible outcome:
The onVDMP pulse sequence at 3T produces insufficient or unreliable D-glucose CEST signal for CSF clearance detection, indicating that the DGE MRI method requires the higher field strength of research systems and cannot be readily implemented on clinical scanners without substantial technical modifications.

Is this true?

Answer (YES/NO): NO